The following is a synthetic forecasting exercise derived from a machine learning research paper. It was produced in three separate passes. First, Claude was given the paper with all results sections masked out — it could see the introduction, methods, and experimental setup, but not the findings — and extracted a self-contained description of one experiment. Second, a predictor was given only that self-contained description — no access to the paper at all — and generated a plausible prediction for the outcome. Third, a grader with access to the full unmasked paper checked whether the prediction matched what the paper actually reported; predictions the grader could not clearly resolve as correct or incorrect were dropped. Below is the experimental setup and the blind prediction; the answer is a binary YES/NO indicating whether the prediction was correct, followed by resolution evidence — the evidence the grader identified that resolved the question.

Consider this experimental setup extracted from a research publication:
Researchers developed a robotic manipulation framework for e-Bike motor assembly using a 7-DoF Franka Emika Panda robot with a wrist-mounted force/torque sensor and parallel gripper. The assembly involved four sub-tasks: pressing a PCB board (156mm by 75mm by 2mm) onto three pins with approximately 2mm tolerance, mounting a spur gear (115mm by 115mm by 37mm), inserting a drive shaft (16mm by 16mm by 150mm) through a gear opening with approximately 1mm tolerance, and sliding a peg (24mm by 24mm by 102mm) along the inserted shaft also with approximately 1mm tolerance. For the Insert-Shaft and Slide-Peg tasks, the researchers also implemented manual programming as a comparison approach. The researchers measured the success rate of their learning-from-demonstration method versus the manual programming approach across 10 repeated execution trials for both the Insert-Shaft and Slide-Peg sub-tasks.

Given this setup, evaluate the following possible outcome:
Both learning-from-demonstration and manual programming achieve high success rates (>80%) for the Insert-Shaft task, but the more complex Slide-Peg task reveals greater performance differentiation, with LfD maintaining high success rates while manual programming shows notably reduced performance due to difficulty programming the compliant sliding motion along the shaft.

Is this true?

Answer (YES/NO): NO